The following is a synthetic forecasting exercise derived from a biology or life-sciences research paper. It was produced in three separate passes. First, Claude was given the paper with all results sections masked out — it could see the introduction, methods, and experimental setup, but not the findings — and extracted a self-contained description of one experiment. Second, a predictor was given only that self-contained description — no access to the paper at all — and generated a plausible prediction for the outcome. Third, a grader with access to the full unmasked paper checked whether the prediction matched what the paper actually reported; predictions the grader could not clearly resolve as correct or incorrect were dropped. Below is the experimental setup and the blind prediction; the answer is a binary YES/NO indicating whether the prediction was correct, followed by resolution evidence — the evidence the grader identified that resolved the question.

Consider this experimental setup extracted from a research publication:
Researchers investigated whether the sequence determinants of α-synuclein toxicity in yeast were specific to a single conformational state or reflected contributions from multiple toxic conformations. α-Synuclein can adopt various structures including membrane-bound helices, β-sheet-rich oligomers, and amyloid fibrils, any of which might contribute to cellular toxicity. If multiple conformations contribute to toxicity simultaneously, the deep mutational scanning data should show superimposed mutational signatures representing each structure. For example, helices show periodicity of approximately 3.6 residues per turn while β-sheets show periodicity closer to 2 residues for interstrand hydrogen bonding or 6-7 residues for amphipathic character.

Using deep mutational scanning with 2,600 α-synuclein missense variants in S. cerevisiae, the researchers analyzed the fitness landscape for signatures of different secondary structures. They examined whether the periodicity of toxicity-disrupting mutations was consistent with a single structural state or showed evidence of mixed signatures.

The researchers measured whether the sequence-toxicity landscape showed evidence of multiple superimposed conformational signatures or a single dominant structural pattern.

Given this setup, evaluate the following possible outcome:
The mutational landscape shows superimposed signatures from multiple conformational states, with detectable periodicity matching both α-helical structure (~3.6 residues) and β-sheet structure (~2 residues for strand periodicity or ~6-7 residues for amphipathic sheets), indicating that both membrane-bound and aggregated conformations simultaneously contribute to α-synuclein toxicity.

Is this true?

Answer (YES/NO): NO